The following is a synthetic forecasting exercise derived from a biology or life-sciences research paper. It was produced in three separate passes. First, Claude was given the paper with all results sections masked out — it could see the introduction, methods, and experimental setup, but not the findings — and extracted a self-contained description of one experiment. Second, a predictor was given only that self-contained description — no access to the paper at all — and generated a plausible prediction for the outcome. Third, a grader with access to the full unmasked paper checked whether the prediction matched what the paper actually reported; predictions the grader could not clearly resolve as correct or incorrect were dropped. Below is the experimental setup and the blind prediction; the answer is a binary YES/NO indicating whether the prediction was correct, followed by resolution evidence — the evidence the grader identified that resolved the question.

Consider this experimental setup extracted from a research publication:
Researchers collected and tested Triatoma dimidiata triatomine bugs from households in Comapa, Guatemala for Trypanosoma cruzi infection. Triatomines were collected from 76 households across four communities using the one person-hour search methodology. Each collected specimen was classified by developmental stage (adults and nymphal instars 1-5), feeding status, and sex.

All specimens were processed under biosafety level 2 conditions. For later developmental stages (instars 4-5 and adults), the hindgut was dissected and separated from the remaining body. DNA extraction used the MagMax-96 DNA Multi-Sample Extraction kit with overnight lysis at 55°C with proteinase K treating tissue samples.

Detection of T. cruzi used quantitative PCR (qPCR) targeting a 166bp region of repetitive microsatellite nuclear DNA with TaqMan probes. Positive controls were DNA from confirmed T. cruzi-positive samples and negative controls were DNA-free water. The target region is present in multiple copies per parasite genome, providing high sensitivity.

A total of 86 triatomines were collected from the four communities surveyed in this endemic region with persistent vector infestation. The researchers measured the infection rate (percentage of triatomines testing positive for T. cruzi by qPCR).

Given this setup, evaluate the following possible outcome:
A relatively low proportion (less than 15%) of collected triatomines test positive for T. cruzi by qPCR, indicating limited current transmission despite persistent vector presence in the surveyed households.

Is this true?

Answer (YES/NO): NO